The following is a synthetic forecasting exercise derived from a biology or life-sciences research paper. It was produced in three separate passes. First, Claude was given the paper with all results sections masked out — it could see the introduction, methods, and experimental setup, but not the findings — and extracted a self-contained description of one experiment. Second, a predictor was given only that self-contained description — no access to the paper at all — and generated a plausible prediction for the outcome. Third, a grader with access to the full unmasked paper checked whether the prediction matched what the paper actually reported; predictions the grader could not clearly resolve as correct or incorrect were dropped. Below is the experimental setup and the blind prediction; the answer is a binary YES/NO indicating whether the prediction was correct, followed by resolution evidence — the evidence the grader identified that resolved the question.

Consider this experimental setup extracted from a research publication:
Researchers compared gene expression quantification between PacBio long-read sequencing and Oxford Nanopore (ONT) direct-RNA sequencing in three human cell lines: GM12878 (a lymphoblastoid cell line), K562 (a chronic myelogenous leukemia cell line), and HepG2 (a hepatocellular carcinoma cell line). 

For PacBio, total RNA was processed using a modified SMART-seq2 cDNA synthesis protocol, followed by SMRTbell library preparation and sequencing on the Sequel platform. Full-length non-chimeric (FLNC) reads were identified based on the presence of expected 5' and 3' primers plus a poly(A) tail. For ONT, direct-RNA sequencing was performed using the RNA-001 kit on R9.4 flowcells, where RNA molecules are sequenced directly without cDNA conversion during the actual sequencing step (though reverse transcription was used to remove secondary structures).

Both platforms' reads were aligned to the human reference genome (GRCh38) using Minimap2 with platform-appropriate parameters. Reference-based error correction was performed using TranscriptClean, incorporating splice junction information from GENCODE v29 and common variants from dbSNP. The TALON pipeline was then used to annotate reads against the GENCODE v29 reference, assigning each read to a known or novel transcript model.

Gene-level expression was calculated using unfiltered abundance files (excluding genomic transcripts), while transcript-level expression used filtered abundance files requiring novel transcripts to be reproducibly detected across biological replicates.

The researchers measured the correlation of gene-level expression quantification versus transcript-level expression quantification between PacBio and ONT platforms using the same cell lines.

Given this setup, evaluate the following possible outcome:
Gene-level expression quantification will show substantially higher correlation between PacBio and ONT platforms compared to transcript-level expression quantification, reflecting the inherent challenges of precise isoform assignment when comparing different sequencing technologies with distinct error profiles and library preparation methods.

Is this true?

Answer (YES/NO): YES